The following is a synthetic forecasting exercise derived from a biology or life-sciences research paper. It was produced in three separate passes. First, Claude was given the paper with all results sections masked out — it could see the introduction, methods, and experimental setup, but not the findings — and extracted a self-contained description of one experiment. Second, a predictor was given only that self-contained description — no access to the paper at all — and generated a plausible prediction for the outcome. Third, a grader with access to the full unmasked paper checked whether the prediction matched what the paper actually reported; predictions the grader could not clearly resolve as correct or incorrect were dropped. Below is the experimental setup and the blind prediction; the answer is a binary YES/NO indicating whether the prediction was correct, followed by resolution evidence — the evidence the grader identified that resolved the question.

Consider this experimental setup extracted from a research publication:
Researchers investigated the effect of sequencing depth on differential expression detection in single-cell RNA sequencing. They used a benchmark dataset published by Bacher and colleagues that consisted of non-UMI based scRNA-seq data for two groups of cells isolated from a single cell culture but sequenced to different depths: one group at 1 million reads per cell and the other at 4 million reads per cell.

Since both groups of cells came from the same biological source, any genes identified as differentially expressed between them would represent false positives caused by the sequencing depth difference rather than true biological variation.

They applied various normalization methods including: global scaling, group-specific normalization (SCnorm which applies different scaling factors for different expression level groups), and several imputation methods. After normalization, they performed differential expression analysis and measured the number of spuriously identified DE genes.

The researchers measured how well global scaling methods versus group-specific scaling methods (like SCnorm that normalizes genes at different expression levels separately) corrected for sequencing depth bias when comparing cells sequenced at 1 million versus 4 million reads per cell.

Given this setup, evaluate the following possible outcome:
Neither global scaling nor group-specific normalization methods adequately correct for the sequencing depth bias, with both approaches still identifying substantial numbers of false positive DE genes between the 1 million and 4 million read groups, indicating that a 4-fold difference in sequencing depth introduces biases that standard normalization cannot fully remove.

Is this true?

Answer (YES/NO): NO